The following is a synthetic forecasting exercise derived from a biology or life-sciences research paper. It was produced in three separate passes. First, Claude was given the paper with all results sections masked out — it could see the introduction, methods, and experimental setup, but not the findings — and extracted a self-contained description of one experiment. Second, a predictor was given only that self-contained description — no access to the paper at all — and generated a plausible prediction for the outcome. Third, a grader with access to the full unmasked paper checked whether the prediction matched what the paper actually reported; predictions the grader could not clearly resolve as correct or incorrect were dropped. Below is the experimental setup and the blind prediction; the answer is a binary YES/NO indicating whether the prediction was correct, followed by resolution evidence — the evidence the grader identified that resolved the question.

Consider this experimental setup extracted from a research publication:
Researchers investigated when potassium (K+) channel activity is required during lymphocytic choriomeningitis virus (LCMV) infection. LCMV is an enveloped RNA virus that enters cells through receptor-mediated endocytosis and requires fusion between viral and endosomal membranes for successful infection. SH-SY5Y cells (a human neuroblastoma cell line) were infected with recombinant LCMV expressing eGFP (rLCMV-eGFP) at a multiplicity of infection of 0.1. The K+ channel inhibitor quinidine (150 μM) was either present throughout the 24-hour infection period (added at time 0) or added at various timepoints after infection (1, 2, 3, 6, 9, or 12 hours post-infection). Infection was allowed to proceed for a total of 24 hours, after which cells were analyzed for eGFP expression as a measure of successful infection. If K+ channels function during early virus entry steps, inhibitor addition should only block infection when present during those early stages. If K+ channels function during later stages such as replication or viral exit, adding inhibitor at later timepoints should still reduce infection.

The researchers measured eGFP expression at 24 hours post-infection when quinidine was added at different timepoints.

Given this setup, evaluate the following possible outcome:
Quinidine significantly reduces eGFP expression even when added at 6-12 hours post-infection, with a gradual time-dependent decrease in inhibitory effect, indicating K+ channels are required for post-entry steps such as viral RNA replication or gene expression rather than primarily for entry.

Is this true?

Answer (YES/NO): NO